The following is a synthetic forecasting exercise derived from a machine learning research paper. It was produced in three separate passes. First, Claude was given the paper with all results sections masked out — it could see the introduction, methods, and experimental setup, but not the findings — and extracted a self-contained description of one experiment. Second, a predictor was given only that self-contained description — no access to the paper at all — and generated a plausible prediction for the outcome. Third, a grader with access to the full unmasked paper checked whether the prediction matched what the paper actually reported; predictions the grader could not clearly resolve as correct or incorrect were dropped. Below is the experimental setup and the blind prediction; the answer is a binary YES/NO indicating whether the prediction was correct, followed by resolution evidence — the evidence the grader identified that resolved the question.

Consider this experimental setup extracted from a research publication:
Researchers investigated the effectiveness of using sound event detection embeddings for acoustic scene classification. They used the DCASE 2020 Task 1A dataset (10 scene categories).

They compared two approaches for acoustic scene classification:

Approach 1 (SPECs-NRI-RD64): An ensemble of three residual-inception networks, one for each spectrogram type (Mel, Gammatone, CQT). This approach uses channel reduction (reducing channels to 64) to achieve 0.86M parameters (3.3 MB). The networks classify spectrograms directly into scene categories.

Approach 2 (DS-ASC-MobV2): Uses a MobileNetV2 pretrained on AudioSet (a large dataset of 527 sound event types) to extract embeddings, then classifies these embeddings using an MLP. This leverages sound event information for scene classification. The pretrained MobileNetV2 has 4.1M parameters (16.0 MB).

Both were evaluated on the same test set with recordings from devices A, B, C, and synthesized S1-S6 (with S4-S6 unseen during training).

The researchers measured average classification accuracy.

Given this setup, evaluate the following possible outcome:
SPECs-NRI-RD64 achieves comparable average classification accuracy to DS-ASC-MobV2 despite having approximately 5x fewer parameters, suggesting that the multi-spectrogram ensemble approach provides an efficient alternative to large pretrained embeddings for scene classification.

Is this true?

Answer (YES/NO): NO